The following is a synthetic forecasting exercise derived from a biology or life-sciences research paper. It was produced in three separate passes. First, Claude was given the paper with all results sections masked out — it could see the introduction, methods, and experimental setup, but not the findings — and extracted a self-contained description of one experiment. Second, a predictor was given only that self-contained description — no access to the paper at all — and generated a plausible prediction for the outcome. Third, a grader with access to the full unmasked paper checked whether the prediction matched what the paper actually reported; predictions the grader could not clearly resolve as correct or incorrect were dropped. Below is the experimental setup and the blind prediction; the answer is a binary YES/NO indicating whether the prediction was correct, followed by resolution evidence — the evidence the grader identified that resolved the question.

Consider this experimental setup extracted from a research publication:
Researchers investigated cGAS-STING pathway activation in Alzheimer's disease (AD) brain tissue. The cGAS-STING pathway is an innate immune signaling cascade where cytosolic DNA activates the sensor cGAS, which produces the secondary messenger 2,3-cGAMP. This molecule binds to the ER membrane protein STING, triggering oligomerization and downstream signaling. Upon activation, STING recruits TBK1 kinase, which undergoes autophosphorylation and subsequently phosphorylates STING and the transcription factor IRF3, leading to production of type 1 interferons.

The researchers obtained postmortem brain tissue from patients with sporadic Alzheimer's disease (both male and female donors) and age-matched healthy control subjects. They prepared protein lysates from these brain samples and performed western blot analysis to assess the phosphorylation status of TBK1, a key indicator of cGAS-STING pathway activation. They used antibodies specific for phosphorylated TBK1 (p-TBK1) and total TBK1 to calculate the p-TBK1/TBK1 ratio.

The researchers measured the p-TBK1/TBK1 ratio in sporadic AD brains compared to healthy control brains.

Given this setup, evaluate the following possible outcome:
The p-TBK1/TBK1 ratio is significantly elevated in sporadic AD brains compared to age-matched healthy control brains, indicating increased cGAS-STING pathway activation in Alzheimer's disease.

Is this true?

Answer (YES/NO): YES